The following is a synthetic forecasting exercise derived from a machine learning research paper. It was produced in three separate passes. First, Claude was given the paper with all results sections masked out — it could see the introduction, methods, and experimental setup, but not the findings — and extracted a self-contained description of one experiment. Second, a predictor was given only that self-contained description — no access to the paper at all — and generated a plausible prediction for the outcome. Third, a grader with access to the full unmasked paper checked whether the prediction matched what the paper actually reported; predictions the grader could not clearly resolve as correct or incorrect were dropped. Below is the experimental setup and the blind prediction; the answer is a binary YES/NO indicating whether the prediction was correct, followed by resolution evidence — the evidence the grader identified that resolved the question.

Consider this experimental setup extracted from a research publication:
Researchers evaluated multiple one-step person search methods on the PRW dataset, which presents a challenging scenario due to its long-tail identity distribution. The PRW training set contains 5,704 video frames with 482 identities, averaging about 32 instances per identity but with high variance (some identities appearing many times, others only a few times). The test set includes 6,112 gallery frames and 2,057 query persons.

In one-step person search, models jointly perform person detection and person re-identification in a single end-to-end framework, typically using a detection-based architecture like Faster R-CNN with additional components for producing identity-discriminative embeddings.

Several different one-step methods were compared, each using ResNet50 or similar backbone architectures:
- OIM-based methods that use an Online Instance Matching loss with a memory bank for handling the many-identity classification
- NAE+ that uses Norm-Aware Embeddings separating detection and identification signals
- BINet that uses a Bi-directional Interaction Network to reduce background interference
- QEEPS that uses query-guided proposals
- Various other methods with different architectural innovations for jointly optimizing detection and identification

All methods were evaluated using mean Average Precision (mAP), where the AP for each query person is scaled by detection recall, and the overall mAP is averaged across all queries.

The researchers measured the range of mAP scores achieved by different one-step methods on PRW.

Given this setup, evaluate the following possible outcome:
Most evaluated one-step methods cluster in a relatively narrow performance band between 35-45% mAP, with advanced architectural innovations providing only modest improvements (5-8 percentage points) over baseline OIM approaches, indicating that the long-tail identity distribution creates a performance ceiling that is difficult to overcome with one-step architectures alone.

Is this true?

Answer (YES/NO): NO